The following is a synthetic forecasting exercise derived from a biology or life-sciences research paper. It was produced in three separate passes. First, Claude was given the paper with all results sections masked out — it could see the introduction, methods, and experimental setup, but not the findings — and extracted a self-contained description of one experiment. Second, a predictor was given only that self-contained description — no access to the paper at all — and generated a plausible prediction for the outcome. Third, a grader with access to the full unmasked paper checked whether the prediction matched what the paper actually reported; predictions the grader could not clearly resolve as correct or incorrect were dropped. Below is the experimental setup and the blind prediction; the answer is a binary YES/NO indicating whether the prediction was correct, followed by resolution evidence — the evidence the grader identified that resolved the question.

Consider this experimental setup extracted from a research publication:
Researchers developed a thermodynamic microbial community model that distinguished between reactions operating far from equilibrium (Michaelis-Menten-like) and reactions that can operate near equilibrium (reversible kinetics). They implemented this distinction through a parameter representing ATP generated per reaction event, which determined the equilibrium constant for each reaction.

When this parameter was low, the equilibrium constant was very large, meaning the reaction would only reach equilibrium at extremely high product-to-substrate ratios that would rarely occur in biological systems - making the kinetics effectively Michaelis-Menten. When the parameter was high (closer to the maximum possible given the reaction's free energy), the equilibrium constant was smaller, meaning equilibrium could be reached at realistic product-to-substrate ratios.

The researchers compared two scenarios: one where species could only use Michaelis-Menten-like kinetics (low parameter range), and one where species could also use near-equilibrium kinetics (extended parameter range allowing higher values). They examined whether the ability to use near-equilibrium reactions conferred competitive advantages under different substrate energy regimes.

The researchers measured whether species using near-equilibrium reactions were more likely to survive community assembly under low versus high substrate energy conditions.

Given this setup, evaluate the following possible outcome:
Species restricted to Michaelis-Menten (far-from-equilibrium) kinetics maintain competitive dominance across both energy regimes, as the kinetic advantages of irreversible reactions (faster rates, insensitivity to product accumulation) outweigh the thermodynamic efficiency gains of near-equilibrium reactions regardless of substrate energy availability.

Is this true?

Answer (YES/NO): NO